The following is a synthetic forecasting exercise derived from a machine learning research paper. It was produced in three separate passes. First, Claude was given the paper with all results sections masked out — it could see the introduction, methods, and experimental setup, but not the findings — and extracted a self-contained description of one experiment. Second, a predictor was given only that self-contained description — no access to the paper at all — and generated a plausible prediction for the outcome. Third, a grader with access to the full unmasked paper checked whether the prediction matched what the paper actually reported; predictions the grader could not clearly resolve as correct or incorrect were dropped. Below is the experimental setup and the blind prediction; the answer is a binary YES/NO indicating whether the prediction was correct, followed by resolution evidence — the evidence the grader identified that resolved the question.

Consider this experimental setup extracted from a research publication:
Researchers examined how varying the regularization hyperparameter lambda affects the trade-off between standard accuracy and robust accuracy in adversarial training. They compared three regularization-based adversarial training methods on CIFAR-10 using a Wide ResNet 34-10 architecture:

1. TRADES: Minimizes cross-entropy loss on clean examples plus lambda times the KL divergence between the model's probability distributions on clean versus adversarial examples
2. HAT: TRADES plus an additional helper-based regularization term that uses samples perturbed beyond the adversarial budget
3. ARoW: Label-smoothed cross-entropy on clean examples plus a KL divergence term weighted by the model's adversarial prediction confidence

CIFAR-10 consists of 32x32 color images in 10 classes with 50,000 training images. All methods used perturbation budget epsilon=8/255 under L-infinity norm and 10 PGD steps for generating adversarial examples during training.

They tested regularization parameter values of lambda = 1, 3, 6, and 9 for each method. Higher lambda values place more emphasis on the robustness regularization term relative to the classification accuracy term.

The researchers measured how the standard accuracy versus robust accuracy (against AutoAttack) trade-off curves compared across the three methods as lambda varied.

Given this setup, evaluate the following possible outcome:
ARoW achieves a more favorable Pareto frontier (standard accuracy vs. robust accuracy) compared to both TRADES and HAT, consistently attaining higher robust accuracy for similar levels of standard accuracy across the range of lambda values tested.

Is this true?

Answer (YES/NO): YES